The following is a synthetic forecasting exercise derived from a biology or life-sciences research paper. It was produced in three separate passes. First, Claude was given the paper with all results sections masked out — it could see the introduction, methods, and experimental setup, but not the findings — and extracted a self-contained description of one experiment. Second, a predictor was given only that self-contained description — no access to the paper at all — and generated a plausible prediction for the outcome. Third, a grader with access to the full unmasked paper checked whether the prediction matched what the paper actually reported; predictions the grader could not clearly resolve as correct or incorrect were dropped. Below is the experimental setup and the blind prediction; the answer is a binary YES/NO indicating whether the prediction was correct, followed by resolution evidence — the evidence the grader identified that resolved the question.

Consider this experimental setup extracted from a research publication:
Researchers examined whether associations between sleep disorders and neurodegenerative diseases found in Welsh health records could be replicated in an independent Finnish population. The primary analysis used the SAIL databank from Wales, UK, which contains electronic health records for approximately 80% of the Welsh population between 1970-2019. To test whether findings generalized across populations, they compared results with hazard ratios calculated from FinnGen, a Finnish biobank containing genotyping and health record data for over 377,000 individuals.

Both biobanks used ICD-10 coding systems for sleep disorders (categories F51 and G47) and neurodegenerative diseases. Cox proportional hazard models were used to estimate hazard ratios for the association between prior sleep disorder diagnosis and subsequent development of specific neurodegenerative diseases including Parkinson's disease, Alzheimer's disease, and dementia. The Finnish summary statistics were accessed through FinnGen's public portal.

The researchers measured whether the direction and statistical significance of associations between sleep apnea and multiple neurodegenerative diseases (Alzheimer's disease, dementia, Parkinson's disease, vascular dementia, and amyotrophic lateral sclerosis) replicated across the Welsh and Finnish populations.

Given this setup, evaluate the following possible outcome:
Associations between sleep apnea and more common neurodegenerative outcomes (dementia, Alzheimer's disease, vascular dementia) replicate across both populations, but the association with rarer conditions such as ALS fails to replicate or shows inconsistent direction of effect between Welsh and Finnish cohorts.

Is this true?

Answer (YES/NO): NO